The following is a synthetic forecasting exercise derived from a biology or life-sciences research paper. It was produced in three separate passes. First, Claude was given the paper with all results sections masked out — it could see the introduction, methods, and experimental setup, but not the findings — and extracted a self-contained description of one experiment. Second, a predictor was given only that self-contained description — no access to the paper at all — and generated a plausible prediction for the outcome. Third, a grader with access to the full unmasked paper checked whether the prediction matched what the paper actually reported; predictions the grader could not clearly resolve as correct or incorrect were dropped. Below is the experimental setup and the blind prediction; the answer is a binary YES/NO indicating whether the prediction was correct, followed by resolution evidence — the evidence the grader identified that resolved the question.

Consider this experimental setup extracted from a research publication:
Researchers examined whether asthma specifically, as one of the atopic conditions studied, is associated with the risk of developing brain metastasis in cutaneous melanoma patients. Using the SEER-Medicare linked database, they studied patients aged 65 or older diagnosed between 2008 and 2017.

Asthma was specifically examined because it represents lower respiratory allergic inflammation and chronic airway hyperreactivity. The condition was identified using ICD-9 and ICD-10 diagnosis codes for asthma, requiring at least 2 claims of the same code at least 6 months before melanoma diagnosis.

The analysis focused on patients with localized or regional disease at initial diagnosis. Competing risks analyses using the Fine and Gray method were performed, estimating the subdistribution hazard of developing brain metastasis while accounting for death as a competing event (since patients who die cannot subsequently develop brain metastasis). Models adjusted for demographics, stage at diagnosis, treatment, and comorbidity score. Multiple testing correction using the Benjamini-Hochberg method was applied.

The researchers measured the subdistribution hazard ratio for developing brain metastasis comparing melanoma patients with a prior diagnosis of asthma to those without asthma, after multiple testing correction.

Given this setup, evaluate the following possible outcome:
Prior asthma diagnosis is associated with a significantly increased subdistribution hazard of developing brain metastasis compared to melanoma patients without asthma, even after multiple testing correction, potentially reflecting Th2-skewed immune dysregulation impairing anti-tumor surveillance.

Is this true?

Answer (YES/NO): NO